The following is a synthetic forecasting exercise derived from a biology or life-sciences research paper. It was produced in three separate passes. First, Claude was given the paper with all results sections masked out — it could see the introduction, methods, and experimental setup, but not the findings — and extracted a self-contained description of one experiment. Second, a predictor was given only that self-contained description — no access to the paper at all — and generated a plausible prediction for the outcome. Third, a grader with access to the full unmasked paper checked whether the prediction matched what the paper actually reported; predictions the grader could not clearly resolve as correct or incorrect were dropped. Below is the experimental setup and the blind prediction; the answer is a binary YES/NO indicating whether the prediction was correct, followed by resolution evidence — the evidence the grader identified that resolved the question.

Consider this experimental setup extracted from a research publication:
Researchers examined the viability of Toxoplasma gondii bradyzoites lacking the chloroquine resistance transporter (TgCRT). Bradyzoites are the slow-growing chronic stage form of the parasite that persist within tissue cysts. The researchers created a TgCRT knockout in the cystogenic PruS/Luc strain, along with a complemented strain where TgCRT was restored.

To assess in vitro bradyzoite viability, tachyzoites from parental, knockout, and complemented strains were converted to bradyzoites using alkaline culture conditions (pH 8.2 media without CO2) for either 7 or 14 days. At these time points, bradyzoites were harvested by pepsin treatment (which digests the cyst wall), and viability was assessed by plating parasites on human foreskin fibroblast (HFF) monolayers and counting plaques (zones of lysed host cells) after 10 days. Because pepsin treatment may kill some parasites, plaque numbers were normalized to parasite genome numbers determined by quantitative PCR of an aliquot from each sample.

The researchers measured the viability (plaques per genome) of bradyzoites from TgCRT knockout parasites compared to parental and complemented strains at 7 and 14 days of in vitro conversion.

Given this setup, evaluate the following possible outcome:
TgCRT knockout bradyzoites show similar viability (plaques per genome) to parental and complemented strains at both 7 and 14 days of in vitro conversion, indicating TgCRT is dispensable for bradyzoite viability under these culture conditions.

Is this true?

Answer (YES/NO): NO